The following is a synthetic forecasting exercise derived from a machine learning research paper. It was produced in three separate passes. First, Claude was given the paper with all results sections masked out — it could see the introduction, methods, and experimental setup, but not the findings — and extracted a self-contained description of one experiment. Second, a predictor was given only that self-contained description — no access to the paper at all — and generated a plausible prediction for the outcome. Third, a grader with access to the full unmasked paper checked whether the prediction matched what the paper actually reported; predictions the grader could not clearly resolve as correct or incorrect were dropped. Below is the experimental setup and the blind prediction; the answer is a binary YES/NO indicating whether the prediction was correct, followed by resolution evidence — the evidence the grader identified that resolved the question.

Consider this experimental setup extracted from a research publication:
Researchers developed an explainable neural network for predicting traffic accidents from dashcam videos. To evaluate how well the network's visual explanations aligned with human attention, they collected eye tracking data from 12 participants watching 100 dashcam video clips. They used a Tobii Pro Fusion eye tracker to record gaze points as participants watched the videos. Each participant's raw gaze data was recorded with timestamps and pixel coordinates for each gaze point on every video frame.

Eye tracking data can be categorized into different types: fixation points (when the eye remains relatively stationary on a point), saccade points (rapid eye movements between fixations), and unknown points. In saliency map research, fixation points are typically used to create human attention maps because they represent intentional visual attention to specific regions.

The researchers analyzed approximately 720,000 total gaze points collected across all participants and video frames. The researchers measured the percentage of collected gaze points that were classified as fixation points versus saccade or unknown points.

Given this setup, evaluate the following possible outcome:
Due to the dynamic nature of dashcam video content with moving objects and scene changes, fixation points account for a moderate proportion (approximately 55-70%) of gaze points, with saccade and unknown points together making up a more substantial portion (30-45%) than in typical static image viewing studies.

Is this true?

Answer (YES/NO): NO